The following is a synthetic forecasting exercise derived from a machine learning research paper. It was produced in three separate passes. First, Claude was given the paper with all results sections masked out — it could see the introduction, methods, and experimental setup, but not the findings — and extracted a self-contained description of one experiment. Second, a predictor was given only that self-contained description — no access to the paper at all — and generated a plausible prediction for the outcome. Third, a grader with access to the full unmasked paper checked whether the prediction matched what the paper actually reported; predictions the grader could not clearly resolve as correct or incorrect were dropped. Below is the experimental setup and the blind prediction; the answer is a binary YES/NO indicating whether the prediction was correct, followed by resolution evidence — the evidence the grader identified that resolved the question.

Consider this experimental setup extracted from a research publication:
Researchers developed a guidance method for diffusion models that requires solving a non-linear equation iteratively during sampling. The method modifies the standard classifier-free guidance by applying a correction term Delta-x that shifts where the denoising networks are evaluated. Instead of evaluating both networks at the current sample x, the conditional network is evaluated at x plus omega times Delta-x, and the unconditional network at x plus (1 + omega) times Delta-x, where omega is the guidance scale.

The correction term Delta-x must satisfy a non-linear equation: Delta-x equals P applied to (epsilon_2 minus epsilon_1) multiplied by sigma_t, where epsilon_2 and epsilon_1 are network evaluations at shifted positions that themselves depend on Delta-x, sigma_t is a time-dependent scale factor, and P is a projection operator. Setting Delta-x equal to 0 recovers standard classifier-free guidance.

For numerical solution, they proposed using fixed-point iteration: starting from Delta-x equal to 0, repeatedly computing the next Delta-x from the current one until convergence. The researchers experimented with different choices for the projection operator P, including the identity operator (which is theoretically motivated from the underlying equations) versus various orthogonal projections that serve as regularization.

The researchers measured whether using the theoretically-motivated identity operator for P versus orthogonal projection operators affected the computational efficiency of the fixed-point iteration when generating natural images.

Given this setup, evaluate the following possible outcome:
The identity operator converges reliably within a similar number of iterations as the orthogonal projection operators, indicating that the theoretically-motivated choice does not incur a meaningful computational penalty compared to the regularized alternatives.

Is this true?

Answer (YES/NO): NO